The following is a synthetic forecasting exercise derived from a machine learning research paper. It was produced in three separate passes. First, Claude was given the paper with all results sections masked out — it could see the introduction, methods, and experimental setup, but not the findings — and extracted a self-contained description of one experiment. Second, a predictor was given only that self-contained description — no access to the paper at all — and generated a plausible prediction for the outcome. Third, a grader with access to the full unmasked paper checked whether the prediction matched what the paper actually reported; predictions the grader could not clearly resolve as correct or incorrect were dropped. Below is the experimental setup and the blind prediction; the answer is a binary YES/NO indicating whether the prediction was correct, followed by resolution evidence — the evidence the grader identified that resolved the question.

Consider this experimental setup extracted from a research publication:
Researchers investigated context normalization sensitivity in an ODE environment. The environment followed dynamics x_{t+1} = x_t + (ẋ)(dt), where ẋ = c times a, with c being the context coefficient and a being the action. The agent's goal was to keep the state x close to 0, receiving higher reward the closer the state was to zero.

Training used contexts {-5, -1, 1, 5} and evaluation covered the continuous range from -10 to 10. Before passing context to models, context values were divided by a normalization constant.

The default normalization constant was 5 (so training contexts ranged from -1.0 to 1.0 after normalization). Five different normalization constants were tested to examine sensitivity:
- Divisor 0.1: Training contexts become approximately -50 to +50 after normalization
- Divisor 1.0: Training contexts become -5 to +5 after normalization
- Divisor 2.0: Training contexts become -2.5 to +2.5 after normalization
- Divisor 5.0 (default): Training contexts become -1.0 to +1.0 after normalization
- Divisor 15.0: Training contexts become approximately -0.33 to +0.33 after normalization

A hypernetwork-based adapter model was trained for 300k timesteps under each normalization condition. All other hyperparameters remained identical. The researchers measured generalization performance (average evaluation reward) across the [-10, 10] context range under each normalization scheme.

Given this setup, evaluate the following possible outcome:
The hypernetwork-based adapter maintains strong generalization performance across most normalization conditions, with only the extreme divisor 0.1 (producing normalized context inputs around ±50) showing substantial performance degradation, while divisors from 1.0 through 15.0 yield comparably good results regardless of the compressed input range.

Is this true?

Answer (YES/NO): NO